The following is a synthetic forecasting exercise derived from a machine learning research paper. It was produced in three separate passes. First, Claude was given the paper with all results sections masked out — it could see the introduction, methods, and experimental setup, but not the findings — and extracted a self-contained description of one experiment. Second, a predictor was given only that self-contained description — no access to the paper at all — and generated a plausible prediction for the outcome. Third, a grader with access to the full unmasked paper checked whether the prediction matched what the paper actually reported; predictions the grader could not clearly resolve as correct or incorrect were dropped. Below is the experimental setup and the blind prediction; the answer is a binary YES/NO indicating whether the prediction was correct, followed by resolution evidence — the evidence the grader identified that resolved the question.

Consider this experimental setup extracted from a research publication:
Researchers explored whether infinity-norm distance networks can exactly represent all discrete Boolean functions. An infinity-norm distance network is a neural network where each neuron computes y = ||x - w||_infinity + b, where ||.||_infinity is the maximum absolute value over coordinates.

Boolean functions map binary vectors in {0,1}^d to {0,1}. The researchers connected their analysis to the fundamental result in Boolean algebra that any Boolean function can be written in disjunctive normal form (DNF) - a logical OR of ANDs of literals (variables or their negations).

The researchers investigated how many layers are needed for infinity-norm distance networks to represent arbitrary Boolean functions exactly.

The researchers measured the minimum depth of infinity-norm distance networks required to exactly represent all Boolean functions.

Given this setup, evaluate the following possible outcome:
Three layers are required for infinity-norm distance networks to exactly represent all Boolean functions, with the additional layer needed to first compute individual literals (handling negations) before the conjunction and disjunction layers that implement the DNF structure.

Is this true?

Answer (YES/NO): NO